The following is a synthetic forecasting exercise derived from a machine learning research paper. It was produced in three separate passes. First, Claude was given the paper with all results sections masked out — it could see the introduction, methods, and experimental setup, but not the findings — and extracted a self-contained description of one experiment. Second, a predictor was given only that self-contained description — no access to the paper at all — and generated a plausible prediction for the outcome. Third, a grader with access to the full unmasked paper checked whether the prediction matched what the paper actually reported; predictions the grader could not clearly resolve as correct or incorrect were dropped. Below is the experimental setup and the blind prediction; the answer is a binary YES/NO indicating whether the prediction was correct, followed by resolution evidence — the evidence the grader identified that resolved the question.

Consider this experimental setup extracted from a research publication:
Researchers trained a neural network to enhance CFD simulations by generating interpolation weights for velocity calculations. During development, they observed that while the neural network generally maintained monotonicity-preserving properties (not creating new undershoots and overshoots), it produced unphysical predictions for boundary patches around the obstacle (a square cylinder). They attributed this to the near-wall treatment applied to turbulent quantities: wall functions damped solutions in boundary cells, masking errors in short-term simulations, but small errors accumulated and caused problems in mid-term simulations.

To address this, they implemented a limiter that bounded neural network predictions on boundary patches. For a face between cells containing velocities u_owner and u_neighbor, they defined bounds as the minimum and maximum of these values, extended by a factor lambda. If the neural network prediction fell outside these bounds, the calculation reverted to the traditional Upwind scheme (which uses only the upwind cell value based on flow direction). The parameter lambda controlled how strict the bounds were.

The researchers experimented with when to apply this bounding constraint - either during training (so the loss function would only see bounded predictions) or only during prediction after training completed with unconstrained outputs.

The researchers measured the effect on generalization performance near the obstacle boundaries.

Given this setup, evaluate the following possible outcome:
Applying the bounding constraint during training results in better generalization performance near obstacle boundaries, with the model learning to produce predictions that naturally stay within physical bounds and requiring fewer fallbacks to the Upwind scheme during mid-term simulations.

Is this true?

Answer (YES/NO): NO